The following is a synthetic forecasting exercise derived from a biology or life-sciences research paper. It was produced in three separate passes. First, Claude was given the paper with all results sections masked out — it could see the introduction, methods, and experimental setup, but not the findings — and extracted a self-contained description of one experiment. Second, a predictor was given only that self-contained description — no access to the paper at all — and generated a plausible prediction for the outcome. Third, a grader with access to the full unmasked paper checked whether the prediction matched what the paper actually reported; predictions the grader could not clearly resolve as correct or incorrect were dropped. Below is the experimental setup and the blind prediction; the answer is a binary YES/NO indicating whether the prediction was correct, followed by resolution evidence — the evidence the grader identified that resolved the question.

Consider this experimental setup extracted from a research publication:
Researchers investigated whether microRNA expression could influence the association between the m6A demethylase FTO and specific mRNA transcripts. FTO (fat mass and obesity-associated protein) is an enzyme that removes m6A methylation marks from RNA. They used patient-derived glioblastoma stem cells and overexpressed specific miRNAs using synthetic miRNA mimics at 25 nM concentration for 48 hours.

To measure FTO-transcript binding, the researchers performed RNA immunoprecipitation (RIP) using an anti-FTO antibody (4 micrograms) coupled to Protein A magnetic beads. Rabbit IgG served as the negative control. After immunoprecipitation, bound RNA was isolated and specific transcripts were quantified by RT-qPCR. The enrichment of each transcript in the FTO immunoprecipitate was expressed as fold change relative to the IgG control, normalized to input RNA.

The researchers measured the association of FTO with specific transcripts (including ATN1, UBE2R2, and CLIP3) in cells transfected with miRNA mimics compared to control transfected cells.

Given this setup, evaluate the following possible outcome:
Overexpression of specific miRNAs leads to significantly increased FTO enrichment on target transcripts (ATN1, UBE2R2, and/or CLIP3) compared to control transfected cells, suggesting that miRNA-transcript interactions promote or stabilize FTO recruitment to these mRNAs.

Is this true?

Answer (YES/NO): YES